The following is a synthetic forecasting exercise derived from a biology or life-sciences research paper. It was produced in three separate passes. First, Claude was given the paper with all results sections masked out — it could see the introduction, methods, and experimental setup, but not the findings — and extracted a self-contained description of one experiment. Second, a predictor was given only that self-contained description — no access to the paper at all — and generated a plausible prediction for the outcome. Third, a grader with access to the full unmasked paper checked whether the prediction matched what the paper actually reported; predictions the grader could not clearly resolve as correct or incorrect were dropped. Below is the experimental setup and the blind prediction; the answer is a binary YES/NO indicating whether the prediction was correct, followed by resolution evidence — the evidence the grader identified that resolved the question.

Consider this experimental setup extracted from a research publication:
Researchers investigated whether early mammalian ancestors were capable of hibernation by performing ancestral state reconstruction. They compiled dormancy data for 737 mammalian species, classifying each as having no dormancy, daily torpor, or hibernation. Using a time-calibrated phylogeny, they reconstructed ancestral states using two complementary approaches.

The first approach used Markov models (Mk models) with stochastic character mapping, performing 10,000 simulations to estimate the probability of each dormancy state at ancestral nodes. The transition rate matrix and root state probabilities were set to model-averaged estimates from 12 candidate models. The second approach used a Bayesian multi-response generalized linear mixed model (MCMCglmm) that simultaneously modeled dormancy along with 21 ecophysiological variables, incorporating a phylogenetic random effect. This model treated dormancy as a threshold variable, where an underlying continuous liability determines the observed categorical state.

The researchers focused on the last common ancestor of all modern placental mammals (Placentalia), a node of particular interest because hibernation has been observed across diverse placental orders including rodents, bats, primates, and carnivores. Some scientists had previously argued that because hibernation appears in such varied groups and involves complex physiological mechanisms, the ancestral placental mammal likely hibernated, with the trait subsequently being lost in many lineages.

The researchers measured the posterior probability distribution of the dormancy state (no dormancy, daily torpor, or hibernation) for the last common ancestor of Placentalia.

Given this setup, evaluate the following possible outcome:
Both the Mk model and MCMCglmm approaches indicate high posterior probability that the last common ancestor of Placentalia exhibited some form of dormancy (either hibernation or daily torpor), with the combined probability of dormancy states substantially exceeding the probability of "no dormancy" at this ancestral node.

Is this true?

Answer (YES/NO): NO